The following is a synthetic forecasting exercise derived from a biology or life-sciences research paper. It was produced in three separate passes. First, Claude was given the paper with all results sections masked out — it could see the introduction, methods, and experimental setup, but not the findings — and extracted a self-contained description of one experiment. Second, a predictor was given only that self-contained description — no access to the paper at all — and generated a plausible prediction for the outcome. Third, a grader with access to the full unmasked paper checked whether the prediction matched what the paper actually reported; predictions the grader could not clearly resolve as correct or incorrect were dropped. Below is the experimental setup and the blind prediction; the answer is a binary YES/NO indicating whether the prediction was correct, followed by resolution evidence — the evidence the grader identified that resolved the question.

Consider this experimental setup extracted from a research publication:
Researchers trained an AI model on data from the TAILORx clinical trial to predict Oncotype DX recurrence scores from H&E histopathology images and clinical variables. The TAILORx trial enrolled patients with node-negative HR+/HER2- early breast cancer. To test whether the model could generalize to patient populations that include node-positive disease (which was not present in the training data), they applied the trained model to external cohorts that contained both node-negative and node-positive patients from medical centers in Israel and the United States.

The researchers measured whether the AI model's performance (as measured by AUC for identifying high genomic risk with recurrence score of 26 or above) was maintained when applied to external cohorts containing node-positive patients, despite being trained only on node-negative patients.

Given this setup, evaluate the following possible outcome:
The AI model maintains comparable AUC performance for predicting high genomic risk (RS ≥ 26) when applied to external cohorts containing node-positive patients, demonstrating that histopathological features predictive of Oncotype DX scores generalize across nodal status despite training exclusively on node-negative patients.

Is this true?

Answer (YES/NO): YES